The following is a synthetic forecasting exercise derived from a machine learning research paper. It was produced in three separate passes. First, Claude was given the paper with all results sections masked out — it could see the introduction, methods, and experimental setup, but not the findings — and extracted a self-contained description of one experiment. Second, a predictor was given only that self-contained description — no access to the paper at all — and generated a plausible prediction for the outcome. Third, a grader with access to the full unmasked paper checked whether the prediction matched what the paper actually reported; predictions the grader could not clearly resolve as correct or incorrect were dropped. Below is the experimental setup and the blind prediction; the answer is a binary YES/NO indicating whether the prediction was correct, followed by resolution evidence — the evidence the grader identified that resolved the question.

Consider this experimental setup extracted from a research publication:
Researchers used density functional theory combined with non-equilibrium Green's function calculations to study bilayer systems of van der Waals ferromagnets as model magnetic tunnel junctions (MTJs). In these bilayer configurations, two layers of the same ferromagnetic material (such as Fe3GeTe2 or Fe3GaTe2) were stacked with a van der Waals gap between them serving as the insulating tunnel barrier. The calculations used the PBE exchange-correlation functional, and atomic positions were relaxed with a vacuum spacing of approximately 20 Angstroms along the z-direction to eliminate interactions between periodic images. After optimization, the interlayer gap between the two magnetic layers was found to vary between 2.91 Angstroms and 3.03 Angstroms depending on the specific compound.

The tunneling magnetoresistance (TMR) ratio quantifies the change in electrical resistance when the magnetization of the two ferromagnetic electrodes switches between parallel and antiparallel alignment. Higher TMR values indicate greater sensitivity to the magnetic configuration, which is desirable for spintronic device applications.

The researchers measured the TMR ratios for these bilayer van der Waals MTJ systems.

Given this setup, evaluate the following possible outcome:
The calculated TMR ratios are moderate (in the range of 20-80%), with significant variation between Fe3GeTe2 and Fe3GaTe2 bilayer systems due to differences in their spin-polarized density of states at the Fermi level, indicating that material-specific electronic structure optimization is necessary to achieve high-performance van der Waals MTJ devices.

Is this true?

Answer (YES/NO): NO